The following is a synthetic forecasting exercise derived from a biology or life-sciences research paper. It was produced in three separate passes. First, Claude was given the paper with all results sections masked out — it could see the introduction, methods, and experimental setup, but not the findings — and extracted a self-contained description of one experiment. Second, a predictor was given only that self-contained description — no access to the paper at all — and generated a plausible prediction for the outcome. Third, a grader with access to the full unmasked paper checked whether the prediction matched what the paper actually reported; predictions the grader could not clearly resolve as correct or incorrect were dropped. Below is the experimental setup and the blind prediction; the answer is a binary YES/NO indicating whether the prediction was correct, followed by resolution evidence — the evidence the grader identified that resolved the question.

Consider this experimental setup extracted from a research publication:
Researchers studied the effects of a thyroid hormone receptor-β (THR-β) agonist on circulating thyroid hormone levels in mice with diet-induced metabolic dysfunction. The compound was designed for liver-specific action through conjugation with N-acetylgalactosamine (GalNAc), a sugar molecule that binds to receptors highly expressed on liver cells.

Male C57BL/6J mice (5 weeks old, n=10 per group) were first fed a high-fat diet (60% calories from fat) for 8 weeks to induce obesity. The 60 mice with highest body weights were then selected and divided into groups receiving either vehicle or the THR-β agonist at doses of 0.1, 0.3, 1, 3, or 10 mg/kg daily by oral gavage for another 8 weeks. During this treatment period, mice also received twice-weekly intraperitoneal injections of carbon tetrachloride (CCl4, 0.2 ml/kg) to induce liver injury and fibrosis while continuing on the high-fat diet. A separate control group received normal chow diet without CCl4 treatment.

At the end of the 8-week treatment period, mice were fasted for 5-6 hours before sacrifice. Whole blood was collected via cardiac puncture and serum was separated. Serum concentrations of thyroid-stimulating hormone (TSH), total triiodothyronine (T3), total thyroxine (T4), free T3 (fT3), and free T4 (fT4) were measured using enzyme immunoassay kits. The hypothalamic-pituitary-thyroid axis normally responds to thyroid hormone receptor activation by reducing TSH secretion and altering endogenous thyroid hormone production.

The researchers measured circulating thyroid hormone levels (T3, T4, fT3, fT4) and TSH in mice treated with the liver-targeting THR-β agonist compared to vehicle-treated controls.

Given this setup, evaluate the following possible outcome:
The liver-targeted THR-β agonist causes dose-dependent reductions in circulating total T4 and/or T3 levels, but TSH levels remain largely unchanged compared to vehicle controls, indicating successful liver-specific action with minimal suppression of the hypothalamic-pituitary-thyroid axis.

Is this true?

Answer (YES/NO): NO